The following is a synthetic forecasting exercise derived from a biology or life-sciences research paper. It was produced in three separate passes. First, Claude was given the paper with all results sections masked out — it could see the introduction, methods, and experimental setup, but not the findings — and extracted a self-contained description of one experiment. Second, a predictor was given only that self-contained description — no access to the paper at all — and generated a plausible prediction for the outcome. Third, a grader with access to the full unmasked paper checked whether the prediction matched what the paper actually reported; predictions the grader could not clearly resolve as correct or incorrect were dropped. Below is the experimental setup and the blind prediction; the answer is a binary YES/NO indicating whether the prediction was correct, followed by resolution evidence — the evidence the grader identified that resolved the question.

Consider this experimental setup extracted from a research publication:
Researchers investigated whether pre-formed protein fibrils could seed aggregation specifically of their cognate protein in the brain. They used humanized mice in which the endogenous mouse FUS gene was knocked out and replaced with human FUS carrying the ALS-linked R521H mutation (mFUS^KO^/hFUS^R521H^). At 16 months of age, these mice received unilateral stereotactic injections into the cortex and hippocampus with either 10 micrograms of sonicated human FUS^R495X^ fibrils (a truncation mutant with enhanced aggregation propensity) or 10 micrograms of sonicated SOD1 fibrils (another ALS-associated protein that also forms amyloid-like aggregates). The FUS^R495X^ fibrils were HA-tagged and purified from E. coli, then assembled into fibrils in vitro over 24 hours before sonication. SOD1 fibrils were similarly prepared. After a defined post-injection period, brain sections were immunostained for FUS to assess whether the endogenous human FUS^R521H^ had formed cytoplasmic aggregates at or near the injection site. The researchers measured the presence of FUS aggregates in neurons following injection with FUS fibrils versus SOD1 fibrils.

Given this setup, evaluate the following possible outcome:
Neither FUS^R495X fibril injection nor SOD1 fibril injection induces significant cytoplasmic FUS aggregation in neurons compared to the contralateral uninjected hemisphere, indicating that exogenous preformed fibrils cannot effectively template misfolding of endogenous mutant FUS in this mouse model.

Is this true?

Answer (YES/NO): NO